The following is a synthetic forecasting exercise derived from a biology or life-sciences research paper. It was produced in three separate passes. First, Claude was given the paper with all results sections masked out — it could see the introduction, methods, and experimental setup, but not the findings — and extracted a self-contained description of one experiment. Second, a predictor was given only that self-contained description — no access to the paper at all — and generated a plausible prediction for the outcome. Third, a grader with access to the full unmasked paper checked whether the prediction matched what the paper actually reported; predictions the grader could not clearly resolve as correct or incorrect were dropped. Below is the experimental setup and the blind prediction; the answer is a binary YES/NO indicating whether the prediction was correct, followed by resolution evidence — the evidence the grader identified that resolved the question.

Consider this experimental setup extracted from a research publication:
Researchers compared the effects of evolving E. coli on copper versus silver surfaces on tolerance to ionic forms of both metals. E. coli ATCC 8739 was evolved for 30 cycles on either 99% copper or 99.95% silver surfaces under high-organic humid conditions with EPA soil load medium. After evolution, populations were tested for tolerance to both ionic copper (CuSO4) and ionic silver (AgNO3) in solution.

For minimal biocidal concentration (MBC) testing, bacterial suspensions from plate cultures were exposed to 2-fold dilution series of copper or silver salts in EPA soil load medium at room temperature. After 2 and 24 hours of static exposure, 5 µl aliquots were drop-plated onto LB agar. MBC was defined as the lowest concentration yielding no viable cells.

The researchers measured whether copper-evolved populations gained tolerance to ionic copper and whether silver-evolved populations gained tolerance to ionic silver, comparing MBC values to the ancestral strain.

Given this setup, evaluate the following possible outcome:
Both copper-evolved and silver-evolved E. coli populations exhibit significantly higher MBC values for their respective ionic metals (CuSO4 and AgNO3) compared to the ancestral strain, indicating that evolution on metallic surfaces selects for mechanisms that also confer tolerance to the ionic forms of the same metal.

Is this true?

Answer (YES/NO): NO